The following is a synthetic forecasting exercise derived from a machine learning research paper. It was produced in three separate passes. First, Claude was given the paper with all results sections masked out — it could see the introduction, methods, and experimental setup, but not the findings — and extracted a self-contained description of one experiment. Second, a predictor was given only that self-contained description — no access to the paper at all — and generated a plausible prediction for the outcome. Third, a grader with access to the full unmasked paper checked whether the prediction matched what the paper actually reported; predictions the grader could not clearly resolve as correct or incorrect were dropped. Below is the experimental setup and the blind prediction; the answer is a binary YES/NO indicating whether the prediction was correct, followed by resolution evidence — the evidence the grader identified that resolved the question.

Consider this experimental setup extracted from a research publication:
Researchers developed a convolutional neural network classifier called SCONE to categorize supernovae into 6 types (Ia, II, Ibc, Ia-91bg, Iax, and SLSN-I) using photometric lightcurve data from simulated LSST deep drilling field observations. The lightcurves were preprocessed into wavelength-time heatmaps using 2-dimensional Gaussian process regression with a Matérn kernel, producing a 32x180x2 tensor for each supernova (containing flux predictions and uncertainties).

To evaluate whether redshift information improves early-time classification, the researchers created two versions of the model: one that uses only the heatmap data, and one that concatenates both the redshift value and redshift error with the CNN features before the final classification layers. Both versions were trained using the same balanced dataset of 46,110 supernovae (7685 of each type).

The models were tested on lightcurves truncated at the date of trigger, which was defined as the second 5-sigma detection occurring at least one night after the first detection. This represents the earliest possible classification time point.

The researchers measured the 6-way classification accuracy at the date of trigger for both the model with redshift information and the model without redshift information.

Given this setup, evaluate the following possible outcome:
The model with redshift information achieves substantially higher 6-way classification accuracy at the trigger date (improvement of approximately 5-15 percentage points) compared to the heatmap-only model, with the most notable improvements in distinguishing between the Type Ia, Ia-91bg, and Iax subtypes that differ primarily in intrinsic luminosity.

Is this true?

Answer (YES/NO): NO